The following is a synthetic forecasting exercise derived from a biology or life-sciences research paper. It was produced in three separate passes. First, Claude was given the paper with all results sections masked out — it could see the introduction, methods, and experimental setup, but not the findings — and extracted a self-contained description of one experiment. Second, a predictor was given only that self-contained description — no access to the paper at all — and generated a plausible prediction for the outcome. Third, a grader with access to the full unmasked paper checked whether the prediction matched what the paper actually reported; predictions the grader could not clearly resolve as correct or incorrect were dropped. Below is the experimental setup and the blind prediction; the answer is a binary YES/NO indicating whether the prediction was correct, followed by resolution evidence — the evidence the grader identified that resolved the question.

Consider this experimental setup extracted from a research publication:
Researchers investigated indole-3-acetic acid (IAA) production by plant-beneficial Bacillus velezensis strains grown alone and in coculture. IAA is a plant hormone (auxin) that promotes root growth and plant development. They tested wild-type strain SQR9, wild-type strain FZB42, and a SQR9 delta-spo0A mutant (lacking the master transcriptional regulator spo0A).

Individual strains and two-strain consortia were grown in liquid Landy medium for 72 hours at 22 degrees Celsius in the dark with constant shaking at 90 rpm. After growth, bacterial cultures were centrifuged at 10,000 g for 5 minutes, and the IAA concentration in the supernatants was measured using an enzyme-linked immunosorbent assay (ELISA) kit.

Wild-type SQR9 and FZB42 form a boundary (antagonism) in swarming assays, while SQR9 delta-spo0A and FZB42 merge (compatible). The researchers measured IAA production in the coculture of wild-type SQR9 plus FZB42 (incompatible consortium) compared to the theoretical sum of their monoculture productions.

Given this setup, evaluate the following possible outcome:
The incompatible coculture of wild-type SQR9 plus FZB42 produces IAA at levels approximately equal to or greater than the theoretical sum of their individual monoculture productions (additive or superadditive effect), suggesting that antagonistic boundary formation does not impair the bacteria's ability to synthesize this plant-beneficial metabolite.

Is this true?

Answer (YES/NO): NO